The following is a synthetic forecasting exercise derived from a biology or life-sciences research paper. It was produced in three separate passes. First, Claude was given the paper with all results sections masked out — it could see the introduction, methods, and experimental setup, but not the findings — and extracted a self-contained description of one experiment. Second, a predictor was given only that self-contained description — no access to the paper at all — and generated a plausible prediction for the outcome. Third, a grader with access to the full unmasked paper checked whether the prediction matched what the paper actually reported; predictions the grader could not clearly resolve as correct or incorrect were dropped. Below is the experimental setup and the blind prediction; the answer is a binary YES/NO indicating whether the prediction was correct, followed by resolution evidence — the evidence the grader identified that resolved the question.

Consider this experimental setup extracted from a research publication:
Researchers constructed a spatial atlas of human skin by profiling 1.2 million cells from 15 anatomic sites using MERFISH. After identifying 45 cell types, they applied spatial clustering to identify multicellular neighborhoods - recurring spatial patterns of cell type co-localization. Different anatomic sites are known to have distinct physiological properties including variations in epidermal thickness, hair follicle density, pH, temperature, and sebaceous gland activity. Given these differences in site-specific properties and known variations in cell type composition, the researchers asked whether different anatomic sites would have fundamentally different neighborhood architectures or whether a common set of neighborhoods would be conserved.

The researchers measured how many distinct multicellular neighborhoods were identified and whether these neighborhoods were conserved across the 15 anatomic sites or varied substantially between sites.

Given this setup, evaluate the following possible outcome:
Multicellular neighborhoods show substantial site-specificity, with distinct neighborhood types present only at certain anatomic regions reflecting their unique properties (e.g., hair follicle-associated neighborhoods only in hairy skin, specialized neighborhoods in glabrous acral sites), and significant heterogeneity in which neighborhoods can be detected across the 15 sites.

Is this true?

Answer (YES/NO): NO